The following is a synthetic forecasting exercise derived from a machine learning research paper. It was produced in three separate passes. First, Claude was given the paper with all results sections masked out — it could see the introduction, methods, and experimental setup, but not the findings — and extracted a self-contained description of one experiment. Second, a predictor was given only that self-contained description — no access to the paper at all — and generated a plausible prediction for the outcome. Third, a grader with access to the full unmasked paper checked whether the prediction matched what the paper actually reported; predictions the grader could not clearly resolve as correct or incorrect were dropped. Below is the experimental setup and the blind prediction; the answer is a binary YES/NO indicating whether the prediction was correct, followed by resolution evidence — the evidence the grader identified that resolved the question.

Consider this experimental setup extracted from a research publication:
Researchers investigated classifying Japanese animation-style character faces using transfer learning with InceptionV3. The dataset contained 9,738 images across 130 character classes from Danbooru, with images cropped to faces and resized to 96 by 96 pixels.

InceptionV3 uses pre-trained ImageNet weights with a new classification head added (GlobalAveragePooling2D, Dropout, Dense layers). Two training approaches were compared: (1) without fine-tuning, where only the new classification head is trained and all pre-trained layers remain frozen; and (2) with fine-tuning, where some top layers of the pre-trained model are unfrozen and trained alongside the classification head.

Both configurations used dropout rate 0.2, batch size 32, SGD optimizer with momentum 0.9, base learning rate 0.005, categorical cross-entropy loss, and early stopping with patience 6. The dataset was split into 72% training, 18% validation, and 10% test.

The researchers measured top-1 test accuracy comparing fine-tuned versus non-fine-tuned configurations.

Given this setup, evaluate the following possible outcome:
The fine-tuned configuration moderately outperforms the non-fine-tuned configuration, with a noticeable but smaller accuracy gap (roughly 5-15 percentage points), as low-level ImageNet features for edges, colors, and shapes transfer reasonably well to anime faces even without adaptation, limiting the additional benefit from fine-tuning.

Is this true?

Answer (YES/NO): NO